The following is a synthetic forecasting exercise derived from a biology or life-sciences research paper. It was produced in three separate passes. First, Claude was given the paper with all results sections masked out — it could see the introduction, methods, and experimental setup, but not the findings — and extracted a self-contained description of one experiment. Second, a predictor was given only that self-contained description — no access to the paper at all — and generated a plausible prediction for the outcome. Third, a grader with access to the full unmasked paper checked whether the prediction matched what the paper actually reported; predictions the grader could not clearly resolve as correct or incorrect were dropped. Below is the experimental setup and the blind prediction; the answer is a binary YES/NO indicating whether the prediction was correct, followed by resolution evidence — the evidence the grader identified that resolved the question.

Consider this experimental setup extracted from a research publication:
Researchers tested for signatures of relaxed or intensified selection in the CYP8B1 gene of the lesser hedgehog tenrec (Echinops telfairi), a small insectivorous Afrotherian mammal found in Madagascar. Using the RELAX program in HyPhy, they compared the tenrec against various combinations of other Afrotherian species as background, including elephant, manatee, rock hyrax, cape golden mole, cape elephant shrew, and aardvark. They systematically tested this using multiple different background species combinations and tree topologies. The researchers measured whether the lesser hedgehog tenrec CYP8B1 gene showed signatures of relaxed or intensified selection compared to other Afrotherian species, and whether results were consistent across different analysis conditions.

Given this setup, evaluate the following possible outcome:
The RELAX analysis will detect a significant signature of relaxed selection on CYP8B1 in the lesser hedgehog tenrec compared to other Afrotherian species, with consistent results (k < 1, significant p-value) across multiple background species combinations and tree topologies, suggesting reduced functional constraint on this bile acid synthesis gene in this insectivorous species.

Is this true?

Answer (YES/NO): NO